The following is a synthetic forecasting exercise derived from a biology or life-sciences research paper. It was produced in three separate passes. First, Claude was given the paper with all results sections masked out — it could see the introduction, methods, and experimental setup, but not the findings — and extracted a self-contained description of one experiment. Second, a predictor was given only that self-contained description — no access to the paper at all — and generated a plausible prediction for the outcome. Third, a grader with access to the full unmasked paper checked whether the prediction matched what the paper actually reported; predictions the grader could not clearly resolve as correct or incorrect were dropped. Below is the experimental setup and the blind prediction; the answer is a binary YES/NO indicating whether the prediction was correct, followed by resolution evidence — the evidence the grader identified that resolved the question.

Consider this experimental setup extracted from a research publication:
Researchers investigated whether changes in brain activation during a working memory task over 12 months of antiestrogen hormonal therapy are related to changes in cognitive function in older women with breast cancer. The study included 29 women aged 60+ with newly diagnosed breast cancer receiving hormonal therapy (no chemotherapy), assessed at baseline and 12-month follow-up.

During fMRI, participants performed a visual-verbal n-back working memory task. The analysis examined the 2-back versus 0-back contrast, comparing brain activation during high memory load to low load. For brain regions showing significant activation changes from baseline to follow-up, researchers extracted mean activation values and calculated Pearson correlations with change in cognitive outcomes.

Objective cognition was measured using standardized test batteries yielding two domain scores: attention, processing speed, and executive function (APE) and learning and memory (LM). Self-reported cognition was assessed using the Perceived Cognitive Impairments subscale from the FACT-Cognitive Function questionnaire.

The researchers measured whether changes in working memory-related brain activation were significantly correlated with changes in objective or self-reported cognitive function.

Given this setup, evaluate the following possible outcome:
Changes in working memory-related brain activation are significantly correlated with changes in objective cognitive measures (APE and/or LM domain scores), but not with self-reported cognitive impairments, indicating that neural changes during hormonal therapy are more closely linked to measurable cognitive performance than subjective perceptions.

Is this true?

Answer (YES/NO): NO